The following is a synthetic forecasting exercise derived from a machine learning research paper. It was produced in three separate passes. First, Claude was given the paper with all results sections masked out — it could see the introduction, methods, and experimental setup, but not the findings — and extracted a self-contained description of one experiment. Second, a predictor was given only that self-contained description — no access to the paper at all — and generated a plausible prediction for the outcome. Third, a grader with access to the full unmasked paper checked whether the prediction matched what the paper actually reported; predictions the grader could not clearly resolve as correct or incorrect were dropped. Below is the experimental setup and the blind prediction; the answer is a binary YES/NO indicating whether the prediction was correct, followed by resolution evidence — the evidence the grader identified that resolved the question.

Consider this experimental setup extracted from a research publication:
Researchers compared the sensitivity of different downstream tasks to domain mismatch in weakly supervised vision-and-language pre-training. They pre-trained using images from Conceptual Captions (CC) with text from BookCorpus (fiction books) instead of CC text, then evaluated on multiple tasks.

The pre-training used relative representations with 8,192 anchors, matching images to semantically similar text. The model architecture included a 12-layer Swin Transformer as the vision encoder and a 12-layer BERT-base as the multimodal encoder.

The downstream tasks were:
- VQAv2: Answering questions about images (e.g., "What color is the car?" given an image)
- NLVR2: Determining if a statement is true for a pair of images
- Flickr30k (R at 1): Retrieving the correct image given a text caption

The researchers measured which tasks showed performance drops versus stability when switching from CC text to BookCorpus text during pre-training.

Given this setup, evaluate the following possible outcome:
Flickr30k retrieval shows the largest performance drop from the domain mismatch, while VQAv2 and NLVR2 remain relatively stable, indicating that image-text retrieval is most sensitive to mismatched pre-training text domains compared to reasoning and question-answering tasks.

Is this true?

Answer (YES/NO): NO